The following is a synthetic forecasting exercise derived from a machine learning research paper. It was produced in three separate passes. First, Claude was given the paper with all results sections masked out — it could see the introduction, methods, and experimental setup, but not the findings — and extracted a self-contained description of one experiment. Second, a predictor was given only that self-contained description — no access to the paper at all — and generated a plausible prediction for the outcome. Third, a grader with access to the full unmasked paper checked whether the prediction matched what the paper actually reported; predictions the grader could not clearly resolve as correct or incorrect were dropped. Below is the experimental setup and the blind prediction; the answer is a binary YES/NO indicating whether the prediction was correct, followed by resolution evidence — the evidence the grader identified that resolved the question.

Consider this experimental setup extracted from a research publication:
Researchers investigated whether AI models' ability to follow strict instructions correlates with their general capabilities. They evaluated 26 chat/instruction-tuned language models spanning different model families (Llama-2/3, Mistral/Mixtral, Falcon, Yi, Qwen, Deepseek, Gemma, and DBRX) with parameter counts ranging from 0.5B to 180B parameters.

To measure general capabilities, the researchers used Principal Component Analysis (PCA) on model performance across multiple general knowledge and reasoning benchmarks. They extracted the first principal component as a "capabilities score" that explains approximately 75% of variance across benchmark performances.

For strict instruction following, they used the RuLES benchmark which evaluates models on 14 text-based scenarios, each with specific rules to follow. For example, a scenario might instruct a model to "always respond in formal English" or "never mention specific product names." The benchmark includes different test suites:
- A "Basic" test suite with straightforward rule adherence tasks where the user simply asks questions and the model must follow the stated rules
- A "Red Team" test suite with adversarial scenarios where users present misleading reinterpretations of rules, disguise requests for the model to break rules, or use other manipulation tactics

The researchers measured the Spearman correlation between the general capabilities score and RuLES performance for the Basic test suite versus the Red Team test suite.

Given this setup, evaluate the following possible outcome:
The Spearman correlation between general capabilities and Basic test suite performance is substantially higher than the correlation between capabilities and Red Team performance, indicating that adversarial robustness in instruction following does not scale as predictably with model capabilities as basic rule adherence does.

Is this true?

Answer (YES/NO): YES